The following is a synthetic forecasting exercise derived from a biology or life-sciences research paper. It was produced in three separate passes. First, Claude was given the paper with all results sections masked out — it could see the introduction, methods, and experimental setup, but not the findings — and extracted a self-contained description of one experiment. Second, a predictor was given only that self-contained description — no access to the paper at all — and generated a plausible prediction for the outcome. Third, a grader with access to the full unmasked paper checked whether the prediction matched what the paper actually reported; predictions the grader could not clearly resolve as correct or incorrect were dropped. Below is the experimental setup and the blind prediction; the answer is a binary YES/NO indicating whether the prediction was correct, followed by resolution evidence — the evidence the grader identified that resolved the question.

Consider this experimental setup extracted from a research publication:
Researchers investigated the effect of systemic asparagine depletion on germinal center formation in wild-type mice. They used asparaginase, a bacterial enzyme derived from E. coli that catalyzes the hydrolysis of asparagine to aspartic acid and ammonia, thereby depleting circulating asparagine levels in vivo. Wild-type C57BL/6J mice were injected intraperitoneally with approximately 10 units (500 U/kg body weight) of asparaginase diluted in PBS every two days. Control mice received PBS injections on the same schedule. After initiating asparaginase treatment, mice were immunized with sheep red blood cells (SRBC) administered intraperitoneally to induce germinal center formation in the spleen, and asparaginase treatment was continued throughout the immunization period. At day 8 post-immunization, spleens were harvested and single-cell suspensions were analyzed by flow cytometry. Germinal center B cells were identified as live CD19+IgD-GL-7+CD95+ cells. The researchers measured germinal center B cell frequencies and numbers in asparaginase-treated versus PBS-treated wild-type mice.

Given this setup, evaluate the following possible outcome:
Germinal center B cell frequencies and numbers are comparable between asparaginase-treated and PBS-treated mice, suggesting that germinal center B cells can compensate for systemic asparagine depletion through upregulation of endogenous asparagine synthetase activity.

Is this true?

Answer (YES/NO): NO